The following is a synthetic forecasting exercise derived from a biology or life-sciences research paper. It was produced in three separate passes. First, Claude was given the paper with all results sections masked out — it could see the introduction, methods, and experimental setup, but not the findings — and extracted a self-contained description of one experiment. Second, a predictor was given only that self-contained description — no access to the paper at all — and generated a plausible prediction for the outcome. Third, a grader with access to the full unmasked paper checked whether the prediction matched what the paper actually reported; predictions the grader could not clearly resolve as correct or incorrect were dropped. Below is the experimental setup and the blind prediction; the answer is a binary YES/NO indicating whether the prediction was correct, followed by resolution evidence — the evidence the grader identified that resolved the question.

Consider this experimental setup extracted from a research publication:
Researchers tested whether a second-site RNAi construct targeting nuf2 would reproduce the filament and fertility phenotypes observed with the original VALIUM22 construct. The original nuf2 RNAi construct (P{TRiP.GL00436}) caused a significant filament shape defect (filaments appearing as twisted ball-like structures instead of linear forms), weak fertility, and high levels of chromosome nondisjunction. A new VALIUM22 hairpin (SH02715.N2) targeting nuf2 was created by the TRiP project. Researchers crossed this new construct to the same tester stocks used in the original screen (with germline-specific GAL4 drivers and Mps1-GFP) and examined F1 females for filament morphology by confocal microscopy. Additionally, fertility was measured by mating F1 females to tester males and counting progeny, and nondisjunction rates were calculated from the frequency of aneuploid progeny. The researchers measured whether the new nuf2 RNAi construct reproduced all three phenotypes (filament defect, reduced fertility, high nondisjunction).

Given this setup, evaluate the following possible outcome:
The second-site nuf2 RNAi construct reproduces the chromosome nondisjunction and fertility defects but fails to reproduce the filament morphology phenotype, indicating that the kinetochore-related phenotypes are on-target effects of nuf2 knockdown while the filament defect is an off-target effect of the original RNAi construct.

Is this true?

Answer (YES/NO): NO